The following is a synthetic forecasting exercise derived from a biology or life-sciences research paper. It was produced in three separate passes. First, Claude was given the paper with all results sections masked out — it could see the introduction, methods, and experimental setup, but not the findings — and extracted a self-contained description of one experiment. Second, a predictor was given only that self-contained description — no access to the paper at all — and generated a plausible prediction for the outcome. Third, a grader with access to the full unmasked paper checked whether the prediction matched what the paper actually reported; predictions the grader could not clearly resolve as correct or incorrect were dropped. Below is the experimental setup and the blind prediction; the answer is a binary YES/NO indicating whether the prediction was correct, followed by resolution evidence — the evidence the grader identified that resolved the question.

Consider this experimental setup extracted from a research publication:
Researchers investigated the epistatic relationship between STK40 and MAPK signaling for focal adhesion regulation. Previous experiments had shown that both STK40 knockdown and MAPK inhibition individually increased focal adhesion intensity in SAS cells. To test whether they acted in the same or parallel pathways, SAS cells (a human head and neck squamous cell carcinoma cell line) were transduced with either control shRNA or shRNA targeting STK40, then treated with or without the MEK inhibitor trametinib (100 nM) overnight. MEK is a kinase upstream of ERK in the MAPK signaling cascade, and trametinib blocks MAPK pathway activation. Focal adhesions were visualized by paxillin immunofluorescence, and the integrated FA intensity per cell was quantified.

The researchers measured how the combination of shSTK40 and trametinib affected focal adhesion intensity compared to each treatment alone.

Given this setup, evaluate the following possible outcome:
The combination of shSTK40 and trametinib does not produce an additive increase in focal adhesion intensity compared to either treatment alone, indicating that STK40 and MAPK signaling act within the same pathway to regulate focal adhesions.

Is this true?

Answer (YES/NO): YES